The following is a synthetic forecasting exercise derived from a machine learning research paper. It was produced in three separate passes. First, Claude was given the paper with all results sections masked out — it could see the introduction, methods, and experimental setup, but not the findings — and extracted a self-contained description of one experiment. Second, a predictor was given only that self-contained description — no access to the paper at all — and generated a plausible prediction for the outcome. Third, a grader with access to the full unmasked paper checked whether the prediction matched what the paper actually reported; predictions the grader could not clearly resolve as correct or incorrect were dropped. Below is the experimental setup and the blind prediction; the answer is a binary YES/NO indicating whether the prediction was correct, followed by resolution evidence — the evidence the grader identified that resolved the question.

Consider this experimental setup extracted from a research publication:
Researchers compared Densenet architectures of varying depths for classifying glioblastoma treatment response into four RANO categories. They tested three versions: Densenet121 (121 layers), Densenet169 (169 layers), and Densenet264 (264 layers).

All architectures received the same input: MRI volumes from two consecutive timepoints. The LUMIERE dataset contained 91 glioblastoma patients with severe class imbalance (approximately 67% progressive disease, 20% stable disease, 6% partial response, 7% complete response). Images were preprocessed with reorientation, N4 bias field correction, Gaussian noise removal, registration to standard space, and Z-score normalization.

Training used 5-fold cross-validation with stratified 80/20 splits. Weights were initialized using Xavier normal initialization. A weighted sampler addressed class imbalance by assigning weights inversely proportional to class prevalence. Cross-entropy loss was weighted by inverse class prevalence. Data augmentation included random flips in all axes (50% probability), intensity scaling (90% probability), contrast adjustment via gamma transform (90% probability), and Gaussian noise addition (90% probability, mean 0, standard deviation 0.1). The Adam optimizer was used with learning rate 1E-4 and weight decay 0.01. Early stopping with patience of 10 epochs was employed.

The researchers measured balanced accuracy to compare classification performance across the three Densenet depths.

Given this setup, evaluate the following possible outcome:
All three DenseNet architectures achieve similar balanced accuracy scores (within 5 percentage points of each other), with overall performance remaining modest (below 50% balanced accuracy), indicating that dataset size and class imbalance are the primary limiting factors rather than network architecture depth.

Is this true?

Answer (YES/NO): NO